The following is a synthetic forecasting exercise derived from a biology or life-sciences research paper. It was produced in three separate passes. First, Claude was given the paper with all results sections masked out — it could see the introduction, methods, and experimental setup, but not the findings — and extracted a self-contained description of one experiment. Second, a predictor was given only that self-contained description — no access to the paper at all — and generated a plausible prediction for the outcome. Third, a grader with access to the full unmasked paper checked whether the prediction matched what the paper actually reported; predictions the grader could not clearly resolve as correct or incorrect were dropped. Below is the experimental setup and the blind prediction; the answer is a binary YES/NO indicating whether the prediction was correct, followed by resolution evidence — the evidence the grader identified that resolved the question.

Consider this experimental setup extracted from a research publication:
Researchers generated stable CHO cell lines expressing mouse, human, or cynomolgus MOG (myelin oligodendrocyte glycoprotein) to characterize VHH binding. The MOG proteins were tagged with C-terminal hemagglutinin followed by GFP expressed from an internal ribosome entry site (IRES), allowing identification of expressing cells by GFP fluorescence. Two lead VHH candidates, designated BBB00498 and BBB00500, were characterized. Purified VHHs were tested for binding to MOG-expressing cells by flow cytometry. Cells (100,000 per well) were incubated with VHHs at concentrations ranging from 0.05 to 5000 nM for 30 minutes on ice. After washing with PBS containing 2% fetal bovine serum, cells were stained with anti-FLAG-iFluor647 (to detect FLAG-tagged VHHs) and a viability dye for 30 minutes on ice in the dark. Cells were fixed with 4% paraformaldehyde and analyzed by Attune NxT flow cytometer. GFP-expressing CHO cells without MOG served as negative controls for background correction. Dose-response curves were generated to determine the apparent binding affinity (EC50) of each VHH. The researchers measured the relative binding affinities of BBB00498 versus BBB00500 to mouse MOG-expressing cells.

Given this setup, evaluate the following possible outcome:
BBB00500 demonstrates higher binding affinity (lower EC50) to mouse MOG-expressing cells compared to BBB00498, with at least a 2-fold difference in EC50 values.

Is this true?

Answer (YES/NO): NO